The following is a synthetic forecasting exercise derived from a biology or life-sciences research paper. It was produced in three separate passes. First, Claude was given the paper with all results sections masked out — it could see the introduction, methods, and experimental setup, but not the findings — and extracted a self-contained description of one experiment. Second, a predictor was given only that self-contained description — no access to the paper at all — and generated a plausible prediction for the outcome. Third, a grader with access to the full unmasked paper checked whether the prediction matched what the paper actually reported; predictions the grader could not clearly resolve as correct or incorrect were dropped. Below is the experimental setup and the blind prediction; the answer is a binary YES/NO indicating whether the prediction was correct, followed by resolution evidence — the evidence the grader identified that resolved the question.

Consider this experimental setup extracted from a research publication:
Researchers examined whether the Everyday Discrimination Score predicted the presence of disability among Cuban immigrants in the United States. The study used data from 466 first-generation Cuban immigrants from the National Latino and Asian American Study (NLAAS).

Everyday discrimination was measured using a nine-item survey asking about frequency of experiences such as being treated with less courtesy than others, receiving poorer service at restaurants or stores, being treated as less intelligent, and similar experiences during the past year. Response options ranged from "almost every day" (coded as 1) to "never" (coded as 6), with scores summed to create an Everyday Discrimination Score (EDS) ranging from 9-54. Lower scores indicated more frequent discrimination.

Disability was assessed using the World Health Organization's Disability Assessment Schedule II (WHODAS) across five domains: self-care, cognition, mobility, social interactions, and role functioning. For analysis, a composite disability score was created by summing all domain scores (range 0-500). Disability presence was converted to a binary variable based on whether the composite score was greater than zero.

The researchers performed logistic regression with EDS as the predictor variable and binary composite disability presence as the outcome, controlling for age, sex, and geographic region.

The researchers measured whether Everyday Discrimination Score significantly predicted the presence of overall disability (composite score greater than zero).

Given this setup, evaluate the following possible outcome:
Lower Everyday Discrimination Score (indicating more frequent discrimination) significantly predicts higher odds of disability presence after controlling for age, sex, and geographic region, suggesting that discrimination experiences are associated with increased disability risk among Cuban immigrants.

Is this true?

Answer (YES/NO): NO